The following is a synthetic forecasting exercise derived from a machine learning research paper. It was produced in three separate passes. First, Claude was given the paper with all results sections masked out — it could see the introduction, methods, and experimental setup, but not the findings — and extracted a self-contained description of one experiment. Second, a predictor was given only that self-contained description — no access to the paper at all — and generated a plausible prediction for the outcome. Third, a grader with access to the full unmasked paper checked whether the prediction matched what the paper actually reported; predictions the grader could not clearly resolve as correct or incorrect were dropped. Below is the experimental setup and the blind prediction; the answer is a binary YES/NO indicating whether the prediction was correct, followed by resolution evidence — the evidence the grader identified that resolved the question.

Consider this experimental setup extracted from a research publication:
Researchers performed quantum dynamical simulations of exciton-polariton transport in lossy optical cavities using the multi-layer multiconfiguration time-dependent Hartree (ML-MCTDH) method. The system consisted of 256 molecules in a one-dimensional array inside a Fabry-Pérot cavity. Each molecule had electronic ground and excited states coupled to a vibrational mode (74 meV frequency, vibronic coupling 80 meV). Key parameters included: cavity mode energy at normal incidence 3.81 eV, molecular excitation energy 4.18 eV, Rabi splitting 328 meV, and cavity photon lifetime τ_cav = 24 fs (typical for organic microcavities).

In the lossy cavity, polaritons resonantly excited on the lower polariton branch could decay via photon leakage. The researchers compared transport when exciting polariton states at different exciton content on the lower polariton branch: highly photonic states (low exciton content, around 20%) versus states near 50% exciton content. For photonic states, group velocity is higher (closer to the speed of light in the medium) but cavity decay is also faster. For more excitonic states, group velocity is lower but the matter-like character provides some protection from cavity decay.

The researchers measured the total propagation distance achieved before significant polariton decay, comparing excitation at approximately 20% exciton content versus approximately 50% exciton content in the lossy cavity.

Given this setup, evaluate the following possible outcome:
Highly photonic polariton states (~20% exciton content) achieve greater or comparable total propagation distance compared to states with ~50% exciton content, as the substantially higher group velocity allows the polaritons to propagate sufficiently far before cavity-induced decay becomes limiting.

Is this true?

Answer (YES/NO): NO